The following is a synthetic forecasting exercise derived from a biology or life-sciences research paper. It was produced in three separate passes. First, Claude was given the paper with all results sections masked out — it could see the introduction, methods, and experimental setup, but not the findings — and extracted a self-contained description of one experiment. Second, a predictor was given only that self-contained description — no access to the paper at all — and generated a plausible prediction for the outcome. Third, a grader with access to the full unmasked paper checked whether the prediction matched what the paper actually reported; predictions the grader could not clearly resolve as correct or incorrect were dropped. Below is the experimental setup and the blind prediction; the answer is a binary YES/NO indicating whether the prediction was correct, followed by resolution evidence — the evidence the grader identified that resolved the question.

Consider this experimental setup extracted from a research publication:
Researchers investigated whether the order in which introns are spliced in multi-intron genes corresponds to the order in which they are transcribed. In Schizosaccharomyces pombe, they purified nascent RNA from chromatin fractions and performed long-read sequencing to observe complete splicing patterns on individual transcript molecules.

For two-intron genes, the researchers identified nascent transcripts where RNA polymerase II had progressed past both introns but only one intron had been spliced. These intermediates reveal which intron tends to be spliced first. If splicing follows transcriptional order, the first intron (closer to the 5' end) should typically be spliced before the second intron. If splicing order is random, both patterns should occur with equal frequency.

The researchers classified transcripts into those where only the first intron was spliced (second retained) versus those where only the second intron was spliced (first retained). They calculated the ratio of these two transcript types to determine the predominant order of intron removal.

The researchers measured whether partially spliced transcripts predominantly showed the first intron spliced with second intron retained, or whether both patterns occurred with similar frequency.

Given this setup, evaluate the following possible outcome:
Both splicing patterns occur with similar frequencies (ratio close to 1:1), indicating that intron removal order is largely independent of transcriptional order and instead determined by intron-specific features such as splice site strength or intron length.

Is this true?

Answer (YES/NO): YES